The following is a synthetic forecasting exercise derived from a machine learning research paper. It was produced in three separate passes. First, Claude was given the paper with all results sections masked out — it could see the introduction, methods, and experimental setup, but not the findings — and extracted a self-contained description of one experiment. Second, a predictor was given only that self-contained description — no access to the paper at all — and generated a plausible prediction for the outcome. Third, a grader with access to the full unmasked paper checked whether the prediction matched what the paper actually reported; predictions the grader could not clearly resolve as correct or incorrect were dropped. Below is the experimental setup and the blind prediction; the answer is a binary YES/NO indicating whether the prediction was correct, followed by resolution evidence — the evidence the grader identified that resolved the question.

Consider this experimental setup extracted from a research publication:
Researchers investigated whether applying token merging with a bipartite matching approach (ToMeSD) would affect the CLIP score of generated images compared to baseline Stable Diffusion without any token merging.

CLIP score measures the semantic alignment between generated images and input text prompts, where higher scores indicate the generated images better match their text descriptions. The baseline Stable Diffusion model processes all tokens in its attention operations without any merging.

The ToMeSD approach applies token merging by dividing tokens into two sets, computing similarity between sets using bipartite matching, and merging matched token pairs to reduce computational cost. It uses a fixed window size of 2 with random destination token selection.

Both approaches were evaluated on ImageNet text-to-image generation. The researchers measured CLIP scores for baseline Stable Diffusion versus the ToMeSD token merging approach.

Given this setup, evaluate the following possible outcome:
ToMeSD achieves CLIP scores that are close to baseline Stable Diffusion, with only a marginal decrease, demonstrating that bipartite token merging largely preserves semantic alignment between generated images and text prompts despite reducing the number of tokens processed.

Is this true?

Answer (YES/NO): NO